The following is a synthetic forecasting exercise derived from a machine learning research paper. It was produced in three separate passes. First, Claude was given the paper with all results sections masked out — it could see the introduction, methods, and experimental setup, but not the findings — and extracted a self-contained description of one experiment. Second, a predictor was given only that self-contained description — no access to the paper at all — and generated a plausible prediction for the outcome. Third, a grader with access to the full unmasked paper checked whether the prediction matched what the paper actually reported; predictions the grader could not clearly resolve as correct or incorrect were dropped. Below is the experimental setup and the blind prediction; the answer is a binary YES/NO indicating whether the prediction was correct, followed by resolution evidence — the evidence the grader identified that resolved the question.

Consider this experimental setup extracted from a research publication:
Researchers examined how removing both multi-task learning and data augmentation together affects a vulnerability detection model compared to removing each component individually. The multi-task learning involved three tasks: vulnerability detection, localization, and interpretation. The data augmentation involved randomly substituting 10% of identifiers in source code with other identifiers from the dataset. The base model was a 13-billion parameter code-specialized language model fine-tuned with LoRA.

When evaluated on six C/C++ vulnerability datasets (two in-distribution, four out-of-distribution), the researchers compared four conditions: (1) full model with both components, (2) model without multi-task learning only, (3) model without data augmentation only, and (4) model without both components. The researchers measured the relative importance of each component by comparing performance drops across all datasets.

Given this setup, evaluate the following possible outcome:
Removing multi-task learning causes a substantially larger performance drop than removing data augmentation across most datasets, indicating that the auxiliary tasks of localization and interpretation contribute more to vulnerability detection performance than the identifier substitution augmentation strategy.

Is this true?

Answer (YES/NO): YES